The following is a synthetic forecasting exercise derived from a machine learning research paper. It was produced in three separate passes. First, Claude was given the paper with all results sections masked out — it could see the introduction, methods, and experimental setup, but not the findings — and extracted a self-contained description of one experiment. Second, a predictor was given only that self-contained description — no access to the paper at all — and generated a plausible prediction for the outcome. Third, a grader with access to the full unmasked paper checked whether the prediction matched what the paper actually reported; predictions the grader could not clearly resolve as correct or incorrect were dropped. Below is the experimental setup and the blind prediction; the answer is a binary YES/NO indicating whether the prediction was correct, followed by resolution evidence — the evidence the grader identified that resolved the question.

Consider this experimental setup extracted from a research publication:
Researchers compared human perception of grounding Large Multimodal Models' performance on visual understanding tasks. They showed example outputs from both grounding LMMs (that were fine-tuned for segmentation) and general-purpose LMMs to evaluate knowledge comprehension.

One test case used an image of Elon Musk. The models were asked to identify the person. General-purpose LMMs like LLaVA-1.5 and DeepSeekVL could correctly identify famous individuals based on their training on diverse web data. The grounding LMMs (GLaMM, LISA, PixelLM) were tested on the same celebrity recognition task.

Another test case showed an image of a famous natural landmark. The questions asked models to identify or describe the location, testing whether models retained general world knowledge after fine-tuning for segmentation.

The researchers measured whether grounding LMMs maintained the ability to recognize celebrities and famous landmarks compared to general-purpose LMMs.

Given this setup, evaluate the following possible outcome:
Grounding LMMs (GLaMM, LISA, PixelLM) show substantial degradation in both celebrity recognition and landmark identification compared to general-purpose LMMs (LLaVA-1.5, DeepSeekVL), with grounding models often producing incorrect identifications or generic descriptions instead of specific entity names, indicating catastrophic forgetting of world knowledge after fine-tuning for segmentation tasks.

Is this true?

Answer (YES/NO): YES